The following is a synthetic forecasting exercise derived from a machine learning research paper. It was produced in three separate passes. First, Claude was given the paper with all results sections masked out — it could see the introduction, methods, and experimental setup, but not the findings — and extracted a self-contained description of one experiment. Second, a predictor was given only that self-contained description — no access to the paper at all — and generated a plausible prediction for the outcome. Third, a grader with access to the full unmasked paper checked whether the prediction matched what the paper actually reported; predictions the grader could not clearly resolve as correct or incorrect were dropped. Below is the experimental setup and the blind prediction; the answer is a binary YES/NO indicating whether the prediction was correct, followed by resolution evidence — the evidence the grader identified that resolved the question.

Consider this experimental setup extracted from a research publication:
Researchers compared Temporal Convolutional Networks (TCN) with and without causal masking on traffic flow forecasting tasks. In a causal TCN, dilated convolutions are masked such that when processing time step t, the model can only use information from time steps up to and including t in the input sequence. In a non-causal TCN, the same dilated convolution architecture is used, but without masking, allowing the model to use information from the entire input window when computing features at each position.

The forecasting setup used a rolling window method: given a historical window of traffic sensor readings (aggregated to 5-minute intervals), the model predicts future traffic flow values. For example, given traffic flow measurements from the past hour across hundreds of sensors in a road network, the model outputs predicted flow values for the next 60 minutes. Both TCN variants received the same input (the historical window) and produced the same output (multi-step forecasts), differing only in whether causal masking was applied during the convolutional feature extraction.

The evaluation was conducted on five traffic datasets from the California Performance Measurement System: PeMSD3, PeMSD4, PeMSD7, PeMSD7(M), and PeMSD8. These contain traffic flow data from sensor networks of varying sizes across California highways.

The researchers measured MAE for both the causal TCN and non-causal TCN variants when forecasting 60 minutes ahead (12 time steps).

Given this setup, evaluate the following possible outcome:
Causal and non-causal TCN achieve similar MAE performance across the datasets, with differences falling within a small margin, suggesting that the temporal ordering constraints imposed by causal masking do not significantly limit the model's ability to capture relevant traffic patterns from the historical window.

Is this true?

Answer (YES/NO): NO